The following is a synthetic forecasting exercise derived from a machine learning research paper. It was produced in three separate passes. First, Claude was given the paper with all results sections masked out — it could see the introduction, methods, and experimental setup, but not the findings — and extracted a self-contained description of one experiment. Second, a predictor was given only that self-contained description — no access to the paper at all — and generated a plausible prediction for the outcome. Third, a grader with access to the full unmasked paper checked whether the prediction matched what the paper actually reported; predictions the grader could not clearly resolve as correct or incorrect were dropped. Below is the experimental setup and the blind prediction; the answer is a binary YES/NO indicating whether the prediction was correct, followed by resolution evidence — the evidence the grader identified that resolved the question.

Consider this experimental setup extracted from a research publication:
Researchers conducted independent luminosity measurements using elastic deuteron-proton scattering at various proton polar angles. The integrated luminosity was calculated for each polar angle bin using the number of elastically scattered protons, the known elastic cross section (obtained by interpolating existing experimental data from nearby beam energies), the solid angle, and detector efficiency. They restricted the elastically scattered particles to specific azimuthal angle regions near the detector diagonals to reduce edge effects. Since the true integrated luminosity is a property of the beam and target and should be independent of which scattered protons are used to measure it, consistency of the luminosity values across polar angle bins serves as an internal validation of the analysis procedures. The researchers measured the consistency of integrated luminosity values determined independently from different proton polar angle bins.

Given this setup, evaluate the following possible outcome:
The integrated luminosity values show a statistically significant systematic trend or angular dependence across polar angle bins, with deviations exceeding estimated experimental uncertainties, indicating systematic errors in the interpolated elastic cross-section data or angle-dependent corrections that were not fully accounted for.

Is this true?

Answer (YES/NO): NO